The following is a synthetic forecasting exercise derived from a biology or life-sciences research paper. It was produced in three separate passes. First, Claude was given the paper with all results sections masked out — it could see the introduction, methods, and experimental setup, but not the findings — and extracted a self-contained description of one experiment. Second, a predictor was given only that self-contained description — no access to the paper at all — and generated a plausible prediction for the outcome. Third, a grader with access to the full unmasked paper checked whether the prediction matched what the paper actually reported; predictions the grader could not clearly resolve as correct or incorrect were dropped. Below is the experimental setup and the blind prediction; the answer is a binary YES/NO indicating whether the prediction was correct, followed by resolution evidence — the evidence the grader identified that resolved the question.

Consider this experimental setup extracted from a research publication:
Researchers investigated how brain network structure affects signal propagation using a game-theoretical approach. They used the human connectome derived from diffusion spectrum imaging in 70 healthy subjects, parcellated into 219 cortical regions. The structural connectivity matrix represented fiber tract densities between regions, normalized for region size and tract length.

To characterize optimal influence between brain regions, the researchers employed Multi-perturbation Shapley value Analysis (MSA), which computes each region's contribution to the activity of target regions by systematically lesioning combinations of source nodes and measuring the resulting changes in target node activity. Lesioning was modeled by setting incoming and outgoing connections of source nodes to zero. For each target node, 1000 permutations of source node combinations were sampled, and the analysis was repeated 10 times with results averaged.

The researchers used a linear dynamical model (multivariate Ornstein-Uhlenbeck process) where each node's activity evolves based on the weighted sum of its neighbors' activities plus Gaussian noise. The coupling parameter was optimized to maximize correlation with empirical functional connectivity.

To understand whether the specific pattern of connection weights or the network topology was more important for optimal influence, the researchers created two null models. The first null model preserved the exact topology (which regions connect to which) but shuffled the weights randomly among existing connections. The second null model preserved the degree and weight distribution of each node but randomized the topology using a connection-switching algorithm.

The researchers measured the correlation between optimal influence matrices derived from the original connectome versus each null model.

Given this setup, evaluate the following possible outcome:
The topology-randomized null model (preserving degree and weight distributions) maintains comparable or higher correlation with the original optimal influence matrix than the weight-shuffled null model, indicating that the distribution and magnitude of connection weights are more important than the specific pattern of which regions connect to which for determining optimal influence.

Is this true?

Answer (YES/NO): NO